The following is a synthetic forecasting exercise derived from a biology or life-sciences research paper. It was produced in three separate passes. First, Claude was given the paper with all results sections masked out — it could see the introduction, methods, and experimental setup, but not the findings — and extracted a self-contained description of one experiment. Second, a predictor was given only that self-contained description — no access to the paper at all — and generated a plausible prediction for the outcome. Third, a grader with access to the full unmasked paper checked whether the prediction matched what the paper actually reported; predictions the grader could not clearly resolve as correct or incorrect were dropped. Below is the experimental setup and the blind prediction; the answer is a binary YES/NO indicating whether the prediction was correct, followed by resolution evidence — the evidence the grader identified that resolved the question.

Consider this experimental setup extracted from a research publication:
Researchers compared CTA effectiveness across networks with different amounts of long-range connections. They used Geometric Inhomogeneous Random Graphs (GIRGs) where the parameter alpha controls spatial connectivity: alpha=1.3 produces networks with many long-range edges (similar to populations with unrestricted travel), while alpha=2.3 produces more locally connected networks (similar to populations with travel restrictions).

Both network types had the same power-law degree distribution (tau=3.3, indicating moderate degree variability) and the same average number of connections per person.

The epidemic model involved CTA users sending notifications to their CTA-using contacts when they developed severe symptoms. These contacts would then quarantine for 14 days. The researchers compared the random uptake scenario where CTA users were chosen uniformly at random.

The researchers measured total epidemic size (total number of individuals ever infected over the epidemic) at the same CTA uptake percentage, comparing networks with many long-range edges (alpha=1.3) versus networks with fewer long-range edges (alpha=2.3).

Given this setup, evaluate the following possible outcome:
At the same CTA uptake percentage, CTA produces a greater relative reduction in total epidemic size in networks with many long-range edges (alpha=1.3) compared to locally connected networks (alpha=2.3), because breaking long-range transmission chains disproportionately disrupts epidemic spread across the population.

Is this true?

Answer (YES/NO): NO